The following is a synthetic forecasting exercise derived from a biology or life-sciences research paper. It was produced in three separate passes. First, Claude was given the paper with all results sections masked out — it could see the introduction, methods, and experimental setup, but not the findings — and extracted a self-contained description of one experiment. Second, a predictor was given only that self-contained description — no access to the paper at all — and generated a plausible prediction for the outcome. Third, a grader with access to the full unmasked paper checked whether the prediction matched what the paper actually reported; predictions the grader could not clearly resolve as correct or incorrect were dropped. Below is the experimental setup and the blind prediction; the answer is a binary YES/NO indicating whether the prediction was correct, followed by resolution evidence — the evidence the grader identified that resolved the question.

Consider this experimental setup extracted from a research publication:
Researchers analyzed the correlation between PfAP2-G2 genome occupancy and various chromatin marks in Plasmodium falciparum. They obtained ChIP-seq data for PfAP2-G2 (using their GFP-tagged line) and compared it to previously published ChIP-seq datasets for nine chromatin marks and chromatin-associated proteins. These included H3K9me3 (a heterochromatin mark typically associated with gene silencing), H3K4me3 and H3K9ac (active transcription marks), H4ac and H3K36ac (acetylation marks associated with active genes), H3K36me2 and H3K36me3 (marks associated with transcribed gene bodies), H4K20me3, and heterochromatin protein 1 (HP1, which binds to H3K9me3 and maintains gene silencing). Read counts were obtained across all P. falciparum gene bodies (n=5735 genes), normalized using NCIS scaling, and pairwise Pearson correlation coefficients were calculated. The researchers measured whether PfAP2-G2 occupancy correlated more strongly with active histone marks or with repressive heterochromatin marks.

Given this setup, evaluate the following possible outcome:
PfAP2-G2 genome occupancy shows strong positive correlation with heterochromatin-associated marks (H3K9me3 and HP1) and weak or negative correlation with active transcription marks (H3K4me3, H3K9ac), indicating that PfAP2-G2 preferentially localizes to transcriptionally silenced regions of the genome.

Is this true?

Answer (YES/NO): NO